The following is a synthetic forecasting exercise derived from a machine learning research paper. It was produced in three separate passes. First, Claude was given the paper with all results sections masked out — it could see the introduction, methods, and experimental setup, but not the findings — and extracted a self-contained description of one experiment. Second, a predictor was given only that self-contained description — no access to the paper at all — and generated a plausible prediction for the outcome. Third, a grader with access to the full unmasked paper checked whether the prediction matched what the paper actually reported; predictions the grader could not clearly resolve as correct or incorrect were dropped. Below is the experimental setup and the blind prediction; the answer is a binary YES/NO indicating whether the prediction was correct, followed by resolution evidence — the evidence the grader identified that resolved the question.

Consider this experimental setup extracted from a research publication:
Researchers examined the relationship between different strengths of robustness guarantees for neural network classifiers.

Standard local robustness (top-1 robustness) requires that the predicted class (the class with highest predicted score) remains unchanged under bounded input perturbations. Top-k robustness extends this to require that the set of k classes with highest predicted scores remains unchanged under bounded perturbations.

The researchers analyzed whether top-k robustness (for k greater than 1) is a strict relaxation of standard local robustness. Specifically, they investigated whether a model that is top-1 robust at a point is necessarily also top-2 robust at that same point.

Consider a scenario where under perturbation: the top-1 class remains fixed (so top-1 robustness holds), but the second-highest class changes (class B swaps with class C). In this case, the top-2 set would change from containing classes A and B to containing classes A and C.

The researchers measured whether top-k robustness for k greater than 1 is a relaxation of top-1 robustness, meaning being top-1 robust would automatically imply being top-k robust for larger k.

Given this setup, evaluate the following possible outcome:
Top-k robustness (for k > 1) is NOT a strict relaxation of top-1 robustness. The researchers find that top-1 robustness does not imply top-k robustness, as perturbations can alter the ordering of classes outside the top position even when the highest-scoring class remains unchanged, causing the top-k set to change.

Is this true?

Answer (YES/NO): YES